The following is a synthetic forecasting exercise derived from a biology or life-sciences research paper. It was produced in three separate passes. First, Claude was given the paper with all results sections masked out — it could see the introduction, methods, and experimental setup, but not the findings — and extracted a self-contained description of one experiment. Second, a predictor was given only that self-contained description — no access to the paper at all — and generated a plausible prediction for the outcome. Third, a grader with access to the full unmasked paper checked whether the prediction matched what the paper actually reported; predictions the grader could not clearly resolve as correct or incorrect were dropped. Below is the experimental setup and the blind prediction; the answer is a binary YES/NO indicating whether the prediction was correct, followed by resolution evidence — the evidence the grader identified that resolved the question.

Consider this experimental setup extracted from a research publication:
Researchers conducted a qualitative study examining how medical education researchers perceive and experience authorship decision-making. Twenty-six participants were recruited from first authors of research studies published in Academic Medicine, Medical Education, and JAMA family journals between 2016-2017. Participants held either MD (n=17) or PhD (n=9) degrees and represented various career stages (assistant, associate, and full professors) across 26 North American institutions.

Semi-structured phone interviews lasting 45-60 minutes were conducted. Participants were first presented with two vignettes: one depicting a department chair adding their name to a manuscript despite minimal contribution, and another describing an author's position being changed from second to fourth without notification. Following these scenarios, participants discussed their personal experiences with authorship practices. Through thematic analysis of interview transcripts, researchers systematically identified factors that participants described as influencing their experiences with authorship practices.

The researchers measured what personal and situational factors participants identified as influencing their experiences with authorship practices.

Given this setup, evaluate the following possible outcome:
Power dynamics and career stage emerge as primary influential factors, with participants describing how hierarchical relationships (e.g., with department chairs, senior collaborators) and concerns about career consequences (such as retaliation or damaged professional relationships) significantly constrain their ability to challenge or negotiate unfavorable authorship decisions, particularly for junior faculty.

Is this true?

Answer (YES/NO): YES